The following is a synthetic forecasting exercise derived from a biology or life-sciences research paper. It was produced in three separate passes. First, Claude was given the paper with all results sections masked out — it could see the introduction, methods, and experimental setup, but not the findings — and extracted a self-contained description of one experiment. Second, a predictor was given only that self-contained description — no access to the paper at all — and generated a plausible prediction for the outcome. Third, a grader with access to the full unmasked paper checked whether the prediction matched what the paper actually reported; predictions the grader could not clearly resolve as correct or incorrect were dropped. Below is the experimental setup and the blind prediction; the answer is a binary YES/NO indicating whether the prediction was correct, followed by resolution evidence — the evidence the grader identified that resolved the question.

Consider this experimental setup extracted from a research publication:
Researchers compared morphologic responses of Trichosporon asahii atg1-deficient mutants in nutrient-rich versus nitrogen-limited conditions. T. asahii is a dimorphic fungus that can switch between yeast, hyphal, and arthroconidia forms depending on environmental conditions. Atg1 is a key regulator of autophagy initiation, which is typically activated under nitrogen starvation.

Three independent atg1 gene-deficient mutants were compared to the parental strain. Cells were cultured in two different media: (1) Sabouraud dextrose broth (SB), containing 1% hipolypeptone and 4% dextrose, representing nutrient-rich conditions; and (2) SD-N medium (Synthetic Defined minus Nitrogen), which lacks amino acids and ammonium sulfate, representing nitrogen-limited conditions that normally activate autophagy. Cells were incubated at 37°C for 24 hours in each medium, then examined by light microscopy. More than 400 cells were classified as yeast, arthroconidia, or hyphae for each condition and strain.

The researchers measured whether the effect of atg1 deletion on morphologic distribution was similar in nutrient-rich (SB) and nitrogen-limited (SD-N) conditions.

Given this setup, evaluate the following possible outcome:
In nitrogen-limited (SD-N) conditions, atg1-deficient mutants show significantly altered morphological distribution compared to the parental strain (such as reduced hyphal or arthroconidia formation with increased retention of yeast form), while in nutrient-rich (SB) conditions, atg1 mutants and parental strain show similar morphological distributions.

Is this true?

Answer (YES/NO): NO